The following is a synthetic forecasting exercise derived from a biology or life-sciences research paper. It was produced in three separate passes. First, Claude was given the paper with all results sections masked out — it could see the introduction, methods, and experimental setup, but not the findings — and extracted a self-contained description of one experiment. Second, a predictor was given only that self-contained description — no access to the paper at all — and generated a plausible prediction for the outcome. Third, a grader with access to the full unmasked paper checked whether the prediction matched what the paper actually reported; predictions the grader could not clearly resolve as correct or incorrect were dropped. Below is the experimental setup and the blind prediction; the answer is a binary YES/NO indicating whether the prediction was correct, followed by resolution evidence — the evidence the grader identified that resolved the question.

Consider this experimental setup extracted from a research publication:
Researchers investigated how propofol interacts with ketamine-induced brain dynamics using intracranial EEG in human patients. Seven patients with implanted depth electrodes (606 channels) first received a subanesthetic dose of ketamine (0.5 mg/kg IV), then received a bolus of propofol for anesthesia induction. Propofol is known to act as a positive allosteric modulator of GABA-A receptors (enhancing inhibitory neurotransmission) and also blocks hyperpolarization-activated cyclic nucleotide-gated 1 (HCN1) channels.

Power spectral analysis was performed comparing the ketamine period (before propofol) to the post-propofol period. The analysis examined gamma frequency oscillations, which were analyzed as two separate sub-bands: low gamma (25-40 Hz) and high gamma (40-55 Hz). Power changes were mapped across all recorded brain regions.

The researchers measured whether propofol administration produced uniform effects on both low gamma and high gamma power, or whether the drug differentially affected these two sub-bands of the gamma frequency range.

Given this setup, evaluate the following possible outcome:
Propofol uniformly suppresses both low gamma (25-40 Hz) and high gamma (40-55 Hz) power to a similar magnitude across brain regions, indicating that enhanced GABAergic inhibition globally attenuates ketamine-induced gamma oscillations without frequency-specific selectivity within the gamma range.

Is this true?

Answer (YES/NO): NO